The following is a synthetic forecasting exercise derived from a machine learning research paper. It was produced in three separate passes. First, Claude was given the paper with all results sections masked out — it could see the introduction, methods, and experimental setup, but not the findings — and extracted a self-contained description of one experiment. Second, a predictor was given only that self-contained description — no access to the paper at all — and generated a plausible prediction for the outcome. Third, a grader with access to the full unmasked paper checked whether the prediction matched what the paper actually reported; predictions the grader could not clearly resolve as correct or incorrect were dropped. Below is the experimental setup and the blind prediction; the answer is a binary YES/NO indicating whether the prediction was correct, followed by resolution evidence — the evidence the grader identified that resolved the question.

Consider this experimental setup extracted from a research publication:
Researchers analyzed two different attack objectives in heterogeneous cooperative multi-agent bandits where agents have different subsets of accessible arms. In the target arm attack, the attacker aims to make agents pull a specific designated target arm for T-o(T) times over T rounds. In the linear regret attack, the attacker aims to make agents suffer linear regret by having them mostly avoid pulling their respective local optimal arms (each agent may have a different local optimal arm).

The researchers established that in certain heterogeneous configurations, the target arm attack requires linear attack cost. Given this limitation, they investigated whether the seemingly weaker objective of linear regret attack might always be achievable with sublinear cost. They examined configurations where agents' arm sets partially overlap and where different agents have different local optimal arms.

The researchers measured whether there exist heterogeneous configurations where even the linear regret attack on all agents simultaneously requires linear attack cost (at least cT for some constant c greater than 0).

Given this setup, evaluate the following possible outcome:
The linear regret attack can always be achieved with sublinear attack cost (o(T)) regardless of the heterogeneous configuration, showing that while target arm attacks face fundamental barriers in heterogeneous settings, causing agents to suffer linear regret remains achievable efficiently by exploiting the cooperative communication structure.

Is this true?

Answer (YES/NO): NO